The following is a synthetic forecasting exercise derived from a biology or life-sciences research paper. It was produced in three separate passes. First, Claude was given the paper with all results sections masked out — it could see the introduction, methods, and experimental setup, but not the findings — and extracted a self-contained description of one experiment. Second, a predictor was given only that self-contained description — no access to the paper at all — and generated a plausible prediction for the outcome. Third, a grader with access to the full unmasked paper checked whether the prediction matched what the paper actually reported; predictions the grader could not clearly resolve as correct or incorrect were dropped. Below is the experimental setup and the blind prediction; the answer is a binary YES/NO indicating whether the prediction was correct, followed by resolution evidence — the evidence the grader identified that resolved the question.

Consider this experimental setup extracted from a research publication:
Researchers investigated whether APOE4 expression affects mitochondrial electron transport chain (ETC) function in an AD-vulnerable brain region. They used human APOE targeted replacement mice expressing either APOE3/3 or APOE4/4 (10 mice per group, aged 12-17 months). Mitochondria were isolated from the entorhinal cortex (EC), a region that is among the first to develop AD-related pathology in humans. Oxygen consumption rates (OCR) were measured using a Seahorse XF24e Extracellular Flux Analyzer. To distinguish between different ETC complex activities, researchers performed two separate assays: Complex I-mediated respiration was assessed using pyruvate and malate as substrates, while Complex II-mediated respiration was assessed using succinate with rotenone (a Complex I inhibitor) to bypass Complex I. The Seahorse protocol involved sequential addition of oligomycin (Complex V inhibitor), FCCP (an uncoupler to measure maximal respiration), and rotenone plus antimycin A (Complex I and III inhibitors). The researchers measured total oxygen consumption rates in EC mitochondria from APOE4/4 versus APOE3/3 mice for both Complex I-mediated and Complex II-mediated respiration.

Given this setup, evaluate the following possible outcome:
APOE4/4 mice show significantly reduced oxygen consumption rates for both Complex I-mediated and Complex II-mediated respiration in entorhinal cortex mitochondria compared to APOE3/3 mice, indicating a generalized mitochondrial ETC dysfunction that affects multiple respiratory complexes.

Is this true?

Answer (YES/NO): NO